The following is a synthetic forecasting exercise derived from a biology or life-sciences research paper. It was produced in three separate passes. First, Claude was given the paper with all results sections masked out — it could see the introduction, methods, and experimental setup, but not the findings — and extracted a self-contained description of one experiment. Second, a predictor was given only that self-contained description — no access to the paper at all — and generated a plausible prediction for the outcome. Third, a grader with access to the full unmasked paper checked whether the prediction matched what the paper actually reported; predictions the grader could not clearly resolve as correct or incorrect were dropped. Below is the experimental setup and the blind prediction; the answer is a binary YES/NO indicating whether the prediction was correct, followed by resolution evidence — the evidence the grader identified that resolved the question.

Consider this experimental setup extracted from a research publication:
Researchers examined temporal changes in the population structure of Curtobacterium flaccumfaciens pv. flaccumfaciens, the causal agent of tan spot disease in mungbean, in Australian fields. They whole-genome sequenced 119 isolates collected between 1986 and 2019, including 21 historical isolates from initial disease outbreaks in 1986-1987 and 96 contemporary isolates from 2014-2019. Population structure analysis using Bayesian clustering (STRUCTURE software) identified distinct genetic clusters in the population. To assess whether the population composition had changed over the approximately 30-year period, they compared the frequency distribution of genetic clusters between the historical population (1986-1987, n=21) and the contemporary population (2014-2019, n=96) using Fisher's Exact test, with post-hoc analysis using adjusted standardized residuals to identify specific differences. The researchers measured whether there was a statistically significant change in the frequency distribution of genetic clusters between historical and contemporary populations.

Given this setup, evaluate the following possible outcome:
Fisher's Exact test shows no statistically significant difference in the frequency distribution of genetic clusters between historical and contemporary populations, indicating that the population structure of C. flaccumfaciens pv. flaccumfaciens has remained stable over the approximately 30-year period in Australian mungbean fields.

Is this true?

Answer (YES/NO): NO